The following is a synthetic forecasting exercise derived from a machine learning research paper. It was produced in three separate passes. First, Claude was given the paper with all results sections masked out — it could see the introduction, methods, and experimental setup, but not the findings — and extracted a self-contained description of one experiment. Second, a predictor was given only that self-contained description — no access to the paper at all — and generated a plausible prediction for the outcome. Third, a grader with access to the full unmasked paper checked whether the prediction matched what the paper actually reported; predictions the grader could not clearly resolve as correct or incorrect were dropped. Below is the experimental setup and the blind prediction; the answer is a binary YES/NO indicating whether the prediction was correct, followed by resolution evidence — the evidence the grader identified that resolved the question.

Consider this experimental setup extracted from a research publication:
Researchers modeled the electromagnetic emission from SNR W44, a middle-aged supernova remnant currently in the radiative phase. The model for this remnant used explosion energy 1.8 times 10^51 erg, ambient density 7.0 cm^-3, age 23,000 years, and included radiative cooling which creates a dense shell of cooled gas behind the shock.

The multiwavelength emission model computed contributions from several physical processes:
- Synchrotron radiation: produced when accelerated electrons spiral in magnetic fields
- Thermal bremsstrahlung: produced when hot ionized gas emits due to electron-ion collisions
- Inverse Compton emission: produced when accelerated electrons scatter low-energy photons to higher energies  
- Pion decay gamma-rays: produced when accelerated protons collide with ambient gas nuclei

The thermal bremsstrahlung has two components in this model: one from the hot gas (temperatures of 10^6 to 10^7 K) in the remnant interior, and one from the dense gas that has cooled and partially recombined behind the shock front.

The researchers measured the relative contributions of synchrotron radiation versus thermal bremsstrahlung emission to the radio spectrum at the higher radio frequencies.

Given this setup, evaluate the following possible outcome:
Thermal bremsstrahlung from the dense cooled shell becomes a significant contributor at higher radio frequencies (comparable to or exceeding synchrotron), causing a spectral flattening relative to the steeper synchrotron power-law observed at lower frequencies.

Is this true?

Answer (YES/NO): YES